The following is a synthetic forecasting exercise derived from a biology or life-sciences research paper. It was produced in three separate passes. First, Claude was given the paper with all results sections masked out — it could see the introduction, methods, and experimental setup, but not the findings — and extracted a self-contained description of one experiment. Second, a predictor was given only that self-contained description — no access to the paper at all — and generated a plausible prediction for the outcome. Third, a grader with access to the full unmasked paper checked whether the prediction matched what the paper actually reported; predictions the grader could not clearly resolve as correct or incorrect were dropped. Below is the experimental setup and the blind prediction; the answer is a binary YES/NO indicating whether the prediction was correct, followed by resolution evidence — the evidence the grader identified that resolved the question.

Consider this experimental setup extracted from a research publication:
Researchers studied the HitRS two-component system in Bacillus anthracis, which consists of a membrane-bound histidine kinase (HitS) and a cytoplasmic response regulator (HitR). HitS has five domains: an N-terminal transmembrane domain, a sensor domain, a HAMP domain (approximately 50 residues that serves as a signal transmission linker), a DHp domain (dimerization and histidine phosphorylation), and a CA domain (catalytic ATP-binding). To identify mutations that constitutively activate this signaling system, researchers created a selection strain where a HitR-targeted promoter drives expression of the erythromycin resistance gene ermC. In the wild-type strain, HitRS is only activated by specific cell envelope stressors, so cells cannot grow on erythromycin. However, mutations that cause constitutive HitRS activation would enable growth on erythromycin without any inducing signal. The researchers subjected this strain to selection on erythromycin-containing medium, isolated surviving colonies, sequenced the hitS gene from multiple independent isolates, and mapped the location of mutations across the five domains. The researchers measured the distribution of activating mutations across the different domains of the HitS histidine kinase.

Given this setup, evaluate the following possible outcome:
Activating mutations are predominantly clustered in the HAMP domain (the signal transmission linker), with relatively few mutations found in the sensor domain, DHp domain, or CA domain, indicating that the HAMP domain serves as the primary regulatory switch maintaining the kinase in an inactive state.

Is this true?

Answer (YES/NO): NO